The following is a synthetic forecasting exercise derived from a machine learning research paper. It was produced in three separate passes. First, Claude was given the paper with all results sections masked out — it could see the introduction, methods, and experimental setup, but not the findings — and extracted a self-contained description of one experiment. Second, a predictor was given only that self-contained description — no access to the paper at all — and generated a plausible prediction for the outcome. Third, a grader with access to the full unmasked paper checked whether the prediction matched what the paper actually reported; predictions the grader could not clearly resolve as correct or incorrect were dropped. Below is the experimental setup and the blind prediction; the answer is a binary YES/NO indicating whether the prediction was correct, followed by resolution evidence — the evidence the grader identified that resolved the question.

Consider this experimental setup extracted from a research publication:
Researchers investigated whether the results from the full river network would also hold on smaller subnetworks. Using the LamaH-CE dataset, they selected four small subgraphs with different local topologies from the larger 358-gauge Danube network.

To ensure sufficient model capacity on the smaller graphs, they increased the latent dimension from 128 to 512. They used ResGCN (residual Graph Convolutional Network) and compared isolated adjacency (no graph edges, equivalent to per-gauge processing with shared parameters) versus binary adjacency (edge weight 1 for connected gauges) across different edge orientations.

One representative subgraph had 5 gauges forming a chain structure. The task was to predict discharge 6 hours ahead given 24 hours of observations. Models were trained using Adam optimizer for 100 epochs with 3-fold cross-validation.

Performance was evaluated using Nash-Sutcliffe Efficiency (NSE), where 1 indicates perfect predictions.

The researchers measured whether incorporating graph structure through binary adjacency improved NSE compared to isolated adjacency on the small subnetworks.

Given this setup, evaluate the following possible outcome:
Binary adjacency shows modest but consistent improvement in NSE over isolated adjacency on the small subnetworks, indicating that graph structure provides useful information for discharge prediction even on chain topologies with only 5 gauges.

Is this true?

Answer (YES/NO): NO